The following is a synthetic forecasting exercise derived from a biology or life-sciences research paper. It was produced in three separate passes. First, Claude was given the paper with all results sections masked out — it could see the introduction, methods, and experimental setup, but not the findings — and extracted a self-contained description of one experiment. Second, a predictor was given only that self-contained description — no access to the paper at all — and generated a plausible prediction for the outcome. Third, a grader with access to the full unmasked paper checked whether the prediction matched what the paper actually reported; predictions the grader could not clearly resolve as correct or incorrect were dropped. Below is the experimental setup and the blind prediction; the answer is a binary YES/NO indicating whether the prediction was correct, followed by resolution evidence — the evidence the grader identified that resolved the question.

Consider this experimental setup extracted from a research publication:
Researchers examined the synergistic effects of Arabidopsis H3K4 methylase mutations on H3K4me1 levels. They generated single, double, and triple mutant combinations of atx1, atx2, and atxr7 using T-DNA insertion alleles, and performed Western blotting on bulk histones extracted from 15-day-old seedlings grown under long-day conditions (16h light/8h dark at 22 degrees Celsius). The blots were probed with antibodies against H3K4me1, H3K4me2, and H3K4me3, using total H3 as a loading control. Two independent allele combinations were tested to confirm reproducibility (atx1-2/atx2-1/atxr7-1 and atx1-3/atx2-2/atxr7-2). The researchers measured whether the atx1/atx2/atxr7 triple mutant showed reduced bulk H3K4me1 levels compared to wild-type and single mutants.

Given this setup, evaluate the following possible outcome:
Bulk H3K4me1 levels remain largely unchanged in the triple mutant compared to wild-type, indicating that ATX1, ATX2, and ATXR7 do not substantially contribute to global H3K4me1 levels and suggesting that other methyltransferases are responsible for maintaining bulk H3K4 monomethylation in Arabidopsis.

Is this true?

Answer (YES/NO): NO